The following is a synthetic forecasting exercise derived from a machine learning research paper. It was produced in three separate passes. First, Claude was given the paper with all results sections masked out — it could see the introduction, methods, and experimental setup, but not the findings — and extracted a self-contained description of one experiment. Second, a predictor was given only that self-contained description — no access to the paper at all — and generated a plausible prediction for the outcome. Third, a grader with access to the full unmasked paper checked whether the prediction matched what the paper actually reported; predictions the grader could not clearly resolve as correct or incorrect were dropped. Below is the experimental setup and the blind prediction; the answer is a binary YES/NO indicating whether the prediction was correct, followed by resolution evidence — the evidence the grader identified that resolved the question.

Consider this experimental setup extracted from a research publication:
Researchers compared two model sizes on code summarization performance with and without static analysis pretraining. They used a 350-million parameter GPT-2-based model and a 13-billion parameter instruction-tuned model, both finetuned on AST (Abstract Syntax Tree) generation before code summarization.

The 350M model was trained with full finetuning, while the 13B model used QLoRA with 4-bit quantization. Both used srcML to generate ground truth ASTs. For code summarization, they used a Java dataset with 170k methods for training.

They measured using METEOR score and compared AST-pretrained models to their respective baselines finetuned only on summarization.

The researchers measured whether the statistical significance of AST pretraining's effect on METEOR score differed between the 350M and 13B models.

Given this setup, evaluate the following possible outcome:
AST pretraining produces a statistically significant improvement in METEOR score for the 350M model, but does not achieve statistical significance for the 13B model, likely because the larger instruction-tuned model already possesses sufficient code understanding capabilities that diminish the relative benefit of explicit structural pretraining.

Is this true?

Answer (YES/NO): YES